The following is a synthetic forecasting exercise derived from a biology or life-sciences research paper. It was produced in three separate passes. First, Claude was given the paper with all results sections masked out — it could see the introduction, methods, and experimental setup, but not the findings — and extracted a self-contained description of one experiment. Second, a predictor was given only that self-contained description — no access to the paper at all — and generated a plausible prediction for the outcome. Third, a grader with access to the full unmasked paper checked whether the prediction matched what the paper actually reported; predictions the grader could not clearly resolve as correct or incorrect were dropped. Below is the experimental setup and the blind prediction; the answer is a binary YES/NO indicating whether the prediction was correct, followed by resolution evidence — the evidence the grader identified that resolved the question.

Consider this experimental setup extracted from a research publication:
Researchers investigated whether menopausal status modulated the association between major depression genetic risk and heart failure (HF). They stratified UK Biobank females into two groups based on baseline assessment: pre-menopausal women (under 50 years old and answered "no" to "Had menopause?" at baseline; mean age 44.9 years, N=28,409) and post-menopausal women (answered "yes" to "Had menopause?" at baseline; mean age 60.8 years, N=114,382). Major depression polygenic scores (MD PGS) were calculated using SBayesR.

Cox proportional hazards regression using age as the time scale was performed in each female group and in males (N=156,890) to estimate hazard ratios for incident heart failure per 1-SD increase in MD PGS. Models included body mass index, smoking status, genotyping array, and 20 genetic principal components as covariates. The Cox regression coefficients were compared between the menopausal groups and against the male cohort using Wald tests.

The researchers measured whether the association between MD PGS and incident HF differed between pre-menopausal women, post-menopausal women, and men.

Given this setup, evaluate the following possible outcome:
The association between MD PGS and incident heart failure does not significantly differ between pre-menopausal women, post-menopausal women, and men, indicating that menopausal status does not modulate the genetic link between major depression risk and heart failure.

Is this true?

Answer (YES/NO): NO